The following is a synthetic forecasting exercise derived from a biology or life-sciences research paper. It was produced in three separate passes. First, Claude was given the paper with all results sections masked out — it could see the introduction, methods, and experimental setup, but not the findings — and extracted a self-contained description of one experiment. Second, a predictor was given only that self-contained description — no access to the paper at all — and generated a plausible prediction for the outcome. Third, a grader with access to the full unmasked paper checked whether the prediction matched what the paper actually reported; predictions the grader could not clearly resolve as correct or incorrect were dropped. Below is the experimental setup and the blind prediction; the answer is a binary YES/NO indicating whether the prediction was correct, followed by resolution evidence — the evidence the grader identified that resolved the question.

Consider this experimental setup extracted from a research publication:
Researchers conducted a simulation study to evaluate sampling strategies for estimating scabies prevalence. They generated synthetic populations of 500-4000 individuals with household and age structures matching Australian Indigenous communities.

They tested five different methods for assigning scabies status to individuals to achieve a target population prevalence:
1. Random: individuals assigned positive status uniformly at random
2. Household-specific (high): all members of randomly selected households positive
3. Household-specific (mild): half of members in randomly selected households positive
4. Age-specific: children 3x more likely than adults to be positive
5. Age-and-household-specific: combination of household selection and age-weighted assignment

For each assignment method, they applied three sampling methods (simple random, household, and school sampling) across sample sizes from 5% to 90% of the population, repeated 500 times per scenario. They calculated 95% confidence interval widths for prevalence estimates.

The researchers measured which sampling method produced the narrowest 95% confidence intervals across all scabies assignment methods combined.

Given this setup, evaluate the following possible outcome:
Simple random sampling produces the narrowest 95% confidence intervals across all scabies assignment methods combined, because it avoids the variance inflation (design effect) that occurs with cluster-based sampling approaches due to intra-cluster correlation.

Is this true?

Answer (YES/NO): YES